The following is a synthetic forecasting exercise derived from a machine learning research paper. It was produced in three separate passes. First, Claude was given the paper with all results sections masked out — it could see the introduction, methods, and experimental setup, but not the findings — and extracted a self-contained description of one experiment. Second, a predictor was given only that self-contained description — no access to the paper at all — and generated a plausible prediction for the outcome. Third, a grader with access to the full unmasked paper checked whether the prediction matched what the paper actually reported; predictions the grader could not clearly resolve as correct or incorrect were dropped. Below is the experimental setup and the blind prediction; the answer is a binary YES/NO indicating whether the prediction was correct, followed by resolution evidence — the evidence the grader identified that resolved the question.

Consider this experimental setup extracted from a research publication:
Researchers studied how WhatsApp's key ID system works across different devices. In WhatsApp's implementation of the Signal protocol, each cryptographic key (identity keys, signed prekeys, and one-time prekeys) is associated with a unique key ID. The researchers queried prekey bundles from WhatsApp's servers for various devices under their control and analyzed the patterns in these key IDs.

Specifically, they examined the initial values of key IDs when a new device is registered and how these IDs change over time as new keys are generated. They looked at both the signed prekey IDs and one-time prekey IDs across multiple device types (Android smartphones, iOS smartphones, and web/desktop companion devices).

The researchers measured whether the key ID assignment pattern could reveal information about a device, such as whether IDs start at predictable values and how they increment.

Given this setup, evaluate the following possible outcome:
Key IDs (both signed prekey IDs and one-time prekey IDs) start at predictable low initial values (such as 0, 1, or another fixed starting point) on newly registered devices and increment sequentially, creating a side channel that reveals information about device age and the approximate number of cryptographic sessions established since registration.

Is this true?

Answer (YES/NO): NO